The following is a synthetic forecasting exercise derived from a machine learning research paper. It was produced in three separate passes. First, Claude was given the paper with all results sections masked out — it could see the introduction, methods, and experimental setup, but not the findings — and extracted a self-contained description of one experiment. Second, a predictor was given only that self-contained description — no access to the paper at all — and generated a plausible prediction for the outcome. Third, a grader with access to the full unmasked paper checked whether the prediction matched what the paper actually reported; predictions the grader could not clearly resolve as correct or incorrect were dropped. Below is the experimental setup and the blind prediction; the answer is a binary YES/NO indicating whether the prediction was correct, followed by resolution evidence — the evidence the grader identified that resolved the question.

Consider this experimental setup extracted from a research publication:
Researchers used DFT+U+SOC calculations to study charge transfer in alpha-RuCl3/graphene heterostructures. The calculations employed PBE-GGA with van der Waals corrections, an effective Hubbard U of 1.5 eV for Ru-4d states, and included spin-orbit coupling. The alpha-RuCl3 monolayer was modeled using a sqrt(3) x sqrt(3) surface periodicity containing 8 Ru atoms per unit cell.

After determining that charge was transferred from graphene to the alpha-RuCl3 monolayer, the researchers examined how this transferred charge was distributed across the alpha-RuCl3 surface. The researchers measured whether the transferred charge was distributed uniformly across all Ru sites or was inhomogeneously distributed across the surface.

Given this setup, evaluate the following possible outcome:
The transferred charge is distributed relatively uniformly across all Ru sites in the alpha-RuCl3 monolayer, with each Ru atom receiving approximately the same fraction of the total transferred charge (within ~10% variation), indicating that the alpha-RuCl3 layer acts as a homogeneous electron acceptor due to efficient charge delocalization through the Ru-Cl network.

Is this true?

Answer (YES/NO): NO